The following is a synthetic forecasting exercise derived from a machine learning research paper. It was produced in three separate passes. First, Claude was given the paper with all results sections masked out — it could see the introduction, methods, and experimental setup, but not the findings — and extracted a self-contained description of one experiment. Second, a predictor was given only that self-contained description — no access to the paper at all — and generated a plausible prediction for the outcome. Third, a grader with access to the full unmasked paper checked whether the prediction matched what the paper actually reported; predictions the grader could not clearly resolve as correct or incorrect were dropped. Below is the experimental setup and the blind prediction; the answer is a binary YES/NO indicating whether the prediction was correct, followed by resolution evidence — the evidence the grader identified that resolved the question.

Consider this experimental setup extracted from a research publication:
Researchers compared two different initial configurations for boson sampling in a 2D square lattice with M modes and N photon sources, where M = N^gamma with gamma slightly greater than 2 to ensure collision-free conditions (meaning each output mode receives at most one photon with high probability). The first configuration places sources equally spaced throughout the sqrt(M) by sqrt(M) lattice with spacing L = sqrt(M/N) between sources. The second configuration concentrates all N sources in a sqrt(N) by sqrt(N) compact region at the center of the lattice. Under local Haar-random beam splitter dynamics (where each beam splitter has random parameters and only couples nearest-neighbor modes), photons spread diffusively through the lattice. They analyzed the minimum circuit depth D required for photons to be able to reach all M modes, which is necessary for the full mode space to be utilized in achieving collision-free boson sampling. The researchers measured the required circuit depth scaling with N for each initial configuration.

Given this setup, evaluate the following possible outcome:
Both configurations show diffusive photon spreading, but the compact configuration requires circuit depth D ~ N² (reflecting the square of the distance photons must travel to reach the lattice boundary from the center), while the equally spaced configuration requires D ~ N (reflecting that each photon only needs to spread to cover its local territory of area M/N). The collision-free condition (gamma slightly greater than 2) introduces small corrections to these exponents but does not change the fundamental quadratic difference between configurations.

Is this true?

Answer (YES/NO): YES